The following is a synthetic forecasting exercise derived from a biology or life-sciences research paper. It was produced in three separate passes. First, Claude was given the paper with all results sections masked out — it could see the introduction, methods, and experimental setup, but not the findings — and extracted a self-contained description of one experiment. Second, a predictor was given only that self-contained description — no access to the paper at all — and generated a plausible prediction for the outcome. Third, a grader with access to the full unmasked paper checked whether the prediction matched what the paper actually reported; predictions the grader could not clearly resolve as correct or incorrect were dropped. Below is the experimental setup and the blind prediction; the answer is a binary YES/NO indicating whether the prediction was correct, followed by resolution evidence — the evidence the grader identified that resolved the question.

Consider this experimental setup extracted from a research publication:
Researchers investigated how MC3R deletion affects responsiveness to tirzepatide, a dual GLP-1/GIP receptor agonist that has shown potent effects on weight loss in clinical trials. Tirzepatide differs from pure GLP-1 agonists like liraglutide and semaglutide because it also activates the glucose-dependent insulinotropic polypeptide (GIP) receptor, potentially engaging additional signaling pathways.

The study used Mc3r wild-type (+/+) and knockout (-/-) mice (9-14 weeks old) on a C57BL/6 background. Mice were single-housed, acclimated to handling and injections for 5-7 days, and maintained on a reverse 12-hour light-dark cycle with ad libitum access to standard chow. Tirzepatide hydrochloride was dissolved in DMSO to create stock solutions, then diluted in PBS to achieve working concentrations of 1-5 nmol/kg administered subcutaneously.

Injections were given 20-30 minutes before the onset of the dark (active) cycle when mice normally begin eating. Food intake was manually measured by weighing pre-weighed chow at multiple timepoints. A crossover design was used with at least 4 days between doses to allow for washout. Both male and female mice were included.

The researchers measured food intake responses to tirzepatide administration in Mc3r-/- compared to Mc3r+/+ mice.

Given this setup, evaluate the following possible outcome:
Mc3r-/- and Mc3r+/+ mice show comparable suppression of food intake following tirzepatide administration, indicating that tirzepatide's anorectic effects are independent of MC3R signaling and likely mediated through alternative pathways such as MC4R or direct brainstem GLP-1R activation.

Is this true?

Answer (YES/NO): NO